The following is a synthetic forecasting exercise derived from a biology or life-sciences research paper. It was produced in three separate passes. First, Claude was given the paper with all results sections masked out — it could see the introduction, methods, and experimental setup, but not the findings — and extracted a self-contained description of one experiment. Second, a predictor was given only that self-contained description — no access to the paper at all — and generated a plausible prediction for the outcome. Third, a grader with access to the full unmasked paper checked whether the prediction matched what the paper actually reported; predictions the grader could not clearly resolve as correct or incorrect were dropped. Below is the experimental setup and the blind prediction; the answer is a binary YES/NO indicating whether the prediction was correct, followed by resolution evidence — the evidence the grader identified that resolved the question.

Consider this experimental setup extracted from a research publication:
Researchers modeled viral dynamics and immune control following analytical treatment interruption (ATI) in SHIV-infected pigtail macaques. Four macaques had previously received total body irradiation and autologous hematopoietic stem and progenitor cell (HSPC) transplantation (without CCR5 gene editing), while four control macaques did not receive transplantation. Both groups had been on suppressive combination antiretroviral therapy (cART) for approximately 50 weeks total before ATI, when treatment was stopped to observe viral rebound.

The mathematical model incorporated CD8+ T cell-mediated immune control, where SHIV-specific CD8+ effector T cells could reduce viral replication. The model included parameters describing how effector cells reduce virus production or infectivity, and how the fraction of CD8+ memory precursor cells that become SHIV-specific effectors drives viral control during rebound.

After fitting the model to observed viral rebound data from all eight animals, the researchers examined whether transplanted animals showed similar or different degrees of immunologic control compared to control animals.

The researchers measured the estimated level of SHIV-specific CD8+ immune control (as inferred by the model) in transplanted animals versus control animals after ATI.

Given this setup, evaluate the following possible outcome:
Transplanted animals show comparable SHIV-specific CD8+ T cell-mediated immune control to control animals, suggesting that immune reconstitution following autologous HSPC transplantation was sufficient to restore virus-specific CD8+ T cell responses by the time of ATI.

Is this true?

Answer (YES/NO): NO